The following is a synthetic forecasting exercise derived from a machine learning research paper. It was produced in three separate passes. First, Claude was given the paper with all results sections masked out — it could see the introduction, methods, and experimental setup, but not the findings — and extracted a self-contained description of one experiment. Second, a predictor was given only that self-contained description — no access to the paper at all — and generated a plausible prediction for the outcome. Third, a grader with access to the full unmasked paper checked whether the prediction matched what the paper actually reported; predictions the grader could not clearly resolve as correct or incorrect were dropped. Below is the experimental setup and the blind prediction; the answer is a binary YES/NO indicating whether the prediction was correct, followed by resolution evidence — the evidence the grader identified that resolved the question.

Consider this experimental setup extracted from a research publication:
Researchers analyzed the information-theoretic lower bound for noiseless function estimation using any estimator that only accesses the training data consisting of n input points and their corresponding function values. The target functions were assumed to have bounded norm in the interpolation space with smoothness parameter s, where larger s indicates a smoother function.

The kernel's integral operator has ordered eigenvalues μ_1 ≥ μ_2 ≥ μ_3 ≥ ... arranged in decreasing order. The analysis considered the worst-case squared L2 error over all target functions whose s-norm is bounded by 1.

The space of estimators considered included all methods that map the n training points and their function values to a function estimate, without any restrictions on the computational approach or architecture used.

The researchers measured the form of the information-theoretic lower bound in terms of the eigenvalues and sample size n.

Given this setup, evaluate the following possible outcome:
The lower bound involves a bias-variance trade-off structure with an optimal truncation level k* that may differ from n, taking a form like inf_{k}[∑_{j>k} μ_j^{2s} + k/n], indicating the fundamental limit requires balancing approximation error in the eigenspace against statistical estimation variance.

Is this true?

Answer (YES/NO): NO